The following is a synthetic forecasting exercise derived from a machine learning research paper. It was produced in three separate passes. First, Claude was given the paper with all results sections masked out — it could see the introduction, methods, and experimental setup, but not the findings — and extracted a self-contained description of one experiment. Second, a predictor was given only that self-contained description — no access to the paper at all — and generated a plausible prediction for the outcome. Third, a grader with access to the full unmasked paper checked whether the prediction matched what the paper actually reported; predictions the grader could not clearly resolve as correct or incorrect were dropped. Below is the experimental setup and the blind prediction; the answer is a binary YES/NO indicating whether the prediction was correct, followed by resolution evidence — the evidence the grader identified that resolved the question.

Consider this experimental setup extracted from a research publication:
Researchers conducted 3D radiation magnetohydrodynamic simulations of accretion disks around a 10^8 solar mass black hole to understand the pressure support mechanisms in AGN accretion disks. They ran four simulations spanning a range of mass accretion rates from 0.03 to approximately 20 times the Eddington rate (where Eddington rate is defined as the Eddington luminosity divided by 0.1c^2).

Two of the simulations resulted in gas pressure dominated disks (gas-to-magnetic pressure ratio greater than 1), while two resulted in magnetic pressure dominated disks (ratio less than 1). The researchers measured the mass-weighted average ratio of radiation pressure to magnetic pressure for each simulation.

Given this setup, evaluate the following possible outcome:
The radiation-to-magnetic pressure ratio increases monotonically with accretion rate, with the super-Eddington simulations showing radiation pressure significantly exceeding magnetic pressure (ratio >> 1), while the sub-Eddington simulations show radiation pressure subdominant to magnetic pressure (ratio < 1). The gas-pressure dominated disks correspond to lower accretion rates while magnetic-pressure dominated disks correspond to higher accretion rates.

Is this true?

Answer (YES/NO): NO